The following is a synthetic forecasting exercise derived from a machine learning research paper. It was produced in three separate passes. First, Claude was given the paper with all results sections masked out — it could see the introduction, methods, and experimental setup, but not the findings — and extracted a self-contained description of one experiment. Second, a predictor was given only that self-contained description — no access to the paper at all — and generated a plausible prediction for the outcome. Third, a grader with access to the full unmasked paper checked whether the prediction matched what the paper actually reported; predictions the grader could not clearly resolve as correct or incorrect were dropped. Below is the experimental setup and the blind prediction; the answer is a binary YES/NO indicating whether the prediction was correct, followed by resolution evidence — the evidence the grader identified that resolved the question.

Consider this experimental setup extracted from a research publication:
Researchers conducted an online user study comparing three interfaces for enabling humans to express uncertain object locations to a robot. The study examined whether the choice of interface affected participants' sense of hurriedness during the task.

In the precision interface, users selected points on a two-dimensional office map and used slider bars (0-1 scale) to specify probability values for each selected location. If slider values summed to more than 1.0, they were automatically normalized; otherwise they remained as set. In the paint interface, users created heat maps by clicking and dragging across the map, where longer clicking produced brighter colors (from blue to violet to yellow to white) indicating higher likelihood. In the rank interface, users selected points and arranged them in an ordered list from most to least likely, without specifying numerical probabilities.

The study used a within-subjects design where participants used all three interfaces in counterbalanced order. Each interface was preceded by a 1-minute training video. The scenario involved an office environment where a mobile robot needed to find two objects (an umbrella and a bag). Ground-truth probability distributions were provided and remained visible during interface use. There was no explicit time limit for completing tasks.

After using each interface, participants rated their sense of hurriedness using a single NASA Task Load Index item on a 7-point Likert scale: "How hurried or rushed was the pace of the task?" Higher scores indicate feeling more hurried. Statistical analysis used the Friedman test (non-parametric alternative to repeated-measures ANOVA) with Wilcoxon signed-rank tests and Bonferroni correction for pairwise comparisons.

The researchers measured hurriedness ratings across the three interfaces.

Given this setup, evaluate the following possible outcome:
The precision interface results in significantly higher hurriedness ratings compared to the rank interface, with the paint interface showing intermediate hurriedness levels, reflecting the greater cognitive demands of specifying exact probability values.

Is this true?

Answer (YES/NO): NO